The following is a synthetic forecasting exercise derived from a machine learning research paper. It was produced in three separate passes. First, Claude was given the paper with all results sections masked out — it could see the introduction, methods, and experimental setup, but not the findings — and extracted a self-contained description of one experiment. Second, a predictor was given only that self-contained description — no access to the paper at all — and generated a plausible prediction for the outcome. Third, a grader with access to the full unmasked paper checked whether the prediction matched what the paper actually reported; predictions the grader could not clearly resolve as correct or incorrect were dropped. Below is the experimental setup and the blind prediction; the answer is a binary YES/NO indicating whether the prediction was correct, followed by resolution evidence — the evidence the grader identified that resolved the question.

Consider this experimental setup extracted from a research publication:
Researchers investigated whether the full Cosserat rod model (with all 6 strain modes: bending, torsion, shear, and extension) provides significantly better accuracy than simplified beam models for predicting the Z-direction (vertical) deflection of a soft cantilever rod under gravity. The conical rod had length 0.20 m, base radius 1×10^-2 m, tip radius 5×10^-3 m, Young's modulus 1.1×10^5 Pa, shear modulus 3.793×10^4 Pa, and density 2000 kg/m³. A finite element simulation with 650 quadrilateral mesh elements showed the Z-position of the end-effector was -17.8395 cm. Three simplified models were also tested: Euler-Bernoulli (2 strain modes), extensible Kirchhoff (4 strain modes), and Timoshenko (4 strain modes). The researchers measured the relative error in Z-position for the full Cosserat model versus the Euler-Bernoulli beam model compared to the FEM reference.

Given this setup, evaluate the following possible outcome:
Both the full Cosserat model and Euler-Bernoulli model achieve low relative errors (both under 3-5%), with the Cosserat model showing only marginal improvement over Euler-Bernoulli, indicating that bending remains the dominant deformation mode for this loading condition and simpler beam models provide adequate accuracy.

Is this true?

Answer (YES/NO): YES